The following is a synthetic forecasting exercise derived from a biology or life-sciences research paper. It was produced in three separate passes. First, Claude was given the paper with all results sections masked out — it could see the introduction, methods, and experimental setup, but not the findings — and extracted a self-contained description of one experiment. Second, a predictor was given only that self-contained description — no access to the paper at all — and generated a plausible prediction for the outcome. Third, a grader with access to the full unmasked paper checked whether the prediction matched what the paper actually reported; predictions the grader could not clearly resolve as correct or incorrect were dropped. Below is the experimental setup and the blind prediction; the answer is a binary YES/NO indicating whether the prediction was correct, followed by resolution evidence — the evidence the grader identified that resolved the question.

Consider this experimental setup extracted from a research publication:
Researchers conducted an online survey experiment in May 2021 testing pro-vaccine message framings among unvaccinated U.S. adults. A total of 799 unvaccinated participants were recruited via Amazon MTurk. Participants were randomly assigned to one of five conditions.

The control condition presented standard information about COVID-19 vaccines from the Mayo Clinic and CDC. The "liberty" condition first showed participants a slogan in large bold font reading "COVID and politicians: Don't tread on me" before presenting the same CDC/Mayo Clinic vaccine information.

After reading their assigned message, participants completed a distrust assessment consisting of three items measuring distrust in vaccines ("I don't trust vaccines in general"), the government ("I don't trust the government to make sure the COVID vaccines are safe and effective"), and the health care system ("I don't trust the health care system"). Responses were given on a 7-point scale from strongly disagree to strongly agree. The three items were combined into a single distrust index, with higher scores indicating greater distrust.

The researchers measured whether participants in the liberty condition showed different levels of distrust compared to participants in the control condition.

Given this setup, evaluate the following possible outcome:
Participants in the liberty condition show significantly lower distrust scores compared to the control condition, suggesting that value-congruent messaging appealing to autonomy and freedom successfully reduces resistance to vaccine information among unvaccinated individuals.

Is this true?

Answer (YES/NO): YES